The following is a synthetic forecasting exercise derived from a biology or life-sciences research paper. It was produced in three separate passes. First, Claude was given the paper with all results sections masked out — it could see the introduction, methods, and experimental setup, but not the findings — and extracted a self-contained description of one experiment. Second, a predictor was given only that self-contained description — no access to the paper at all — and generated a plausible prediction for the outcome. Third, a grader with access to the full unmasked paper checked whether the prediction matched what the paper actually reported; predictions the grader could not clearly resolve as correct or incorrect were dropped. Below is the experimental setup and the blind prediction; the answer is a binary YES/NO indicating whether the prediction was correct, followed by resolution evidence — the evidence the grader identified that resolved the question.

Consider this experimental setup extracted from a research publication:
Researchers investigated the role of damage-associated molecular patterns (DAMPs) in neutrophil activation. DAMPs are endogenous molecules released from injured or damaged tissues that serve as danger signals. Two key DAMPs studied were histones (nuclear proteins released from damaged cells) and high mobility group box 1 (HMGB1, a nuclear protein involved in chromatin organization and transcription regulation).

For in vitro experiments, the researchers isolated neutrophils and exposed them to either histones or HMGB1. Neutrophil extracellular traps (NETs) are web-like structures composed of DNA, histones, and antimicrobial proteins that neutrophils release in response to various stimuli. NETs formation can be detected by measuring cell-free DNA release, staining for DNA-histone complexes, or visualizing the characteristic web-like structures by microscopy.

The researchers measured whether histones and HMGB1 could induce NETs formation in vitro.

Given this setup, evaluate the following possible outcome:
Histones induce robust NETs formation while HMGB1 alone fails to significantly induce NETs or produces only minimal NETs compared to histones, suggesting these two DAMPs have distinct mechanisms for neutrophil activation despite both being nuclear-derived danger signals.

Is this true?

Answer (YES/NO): NO